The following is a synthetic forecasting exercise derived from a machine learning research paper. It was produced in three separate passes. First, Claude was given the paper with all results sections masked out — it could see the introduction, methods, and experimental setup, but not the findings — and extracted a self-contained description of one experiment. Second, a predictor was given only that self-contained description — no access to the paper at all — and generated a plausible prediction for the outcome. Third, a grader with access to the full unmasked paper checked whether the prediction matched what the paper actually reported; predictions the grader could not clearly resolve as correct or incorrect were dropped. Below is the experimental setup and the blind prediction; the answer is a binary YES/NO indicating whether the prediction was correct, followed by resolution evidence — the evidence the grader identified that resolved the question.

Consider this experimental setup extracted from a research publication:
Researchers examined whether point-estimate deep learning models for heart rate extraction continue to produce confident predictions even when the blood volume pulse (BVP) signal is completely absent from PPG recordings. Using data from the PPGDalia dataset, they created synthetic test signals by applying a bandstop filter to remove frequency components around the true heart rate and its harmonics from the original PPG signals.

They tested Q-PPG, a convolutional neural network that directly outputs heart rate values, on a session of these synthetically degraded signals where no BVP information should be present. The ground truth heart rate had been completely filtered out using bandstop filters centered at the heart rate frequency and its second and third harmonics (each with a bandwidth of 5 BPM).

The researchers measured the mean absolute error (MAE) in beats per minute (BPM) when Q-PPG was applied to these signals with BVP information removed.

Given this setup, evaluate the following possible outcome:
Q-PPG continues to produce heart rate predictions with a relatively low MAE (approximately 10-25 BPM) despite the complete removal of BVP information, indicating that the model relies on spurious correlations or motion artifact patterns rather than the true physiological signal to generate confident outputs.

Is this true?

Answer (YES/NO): NO